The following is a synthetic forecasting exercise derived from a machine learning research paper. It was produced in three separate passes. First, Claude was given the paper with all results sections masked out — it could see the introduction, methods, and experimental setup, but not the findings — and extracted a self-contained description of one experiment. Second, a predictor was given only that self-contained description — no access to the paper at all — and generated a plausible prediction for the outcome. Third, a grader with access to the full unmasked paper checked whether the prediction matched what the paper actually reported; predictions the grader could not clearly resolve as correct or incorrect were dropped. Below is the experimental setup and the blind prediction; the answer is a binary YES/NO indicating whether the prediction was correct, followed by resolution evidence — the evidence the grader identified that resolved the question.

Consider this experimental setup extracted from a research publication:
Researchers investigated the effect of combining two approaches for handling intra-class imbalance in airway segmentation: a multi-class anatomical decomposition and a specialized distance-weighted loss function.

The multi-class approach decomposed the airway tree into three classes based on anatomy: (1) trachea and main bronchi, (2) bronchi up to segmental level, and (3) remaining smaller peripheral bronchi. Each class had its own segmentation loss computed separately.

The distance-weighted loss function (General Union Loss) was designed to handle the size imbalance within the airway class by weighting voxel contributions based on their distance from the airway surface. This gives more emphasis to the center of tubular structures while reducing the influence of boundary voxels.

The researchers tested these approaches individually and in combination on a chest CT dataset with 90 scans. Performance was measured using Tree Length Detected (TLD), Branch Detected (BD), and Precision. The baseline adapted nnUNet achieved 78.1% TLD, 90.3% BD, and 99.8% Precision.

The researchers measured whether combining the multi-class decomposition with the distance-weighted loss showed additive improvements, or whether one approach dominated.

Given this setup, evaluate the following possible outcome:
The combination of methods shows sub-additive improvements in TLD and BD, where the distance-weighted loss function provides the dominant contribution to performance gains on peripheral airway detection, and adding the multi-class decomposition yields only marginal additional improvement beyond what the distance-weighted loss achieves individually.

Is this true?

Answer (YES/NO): NO